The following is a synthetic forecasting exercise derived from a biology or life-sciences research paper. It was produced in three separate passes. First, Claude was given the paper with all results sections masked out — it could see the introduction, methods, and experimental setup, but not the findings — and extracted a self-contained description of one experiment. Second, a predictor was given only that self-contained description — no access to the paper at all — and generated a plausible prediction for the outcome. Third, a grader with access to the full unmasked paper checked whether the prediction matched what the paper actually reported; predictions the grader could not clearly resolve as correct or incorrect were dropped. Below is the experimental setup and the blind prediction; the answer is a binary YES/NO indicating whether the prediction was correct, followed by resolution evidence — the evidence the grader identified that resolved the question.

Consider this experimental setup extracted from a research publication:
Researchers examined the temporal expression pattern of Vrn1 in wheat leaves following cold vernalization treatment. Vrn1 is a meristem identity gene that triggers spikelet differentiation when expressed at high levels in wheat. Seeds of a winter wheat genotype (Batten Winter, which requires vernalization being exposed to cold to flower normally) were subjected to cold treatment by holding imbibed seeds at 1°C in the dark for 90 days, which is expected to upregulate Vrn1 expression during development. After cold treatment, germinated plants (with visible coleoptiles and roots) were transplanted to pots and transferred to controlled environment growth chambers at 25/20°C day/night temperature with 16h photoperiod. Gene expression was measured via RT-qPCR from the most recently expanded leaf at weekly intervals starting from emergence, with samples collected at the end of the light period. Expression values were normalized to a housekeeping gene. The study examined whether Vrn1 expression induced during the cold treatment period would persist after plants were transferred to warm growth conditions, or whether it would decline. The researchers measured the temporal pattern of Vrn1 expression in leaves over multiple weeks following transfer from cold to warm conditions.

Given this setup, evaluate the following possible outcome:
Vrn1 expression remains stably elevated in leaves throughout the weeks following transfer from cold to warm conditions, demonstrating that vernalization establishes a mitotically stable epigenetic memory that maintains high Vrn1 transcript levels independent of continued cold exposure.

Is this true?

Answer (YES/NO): NO